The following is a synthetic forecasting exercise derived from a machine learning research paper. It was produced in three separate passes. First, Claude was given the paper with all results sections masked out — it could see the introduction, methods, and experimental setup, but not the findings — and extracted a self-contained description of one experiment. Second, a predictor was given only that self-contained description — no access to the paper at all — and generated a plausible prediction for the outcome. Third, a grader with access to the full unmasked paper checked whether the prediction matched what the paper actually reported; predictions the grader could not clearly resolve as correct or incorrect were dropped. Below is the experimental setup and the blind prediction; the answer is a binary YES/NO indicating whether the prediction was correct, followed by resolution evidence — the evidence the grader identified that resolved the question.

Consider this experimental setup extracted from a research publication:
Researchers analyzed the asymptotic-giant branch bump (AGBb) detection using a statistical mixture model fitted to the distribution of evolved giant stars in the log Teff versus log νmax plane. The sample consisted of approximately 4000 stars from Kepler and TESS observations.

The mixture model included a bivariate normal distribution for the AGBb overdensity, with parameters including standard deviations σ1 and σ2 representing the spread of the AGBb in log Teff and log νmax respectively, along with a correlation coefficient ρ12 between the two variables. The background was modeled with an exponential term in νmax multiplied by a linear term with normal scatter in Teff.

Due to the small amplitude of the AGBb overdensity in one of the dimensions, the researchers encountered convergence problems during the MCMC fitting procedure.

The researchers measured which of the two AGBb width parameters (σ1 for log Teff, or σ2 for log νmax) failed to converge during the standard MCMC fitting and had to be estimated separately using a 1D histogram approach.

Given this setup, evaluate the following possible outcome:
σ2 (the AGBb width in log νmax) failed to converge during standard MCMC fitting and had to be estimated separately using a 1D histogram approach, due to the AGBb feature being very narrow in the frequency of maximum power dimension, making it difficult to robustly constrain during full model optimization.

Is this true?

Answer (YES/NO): YES